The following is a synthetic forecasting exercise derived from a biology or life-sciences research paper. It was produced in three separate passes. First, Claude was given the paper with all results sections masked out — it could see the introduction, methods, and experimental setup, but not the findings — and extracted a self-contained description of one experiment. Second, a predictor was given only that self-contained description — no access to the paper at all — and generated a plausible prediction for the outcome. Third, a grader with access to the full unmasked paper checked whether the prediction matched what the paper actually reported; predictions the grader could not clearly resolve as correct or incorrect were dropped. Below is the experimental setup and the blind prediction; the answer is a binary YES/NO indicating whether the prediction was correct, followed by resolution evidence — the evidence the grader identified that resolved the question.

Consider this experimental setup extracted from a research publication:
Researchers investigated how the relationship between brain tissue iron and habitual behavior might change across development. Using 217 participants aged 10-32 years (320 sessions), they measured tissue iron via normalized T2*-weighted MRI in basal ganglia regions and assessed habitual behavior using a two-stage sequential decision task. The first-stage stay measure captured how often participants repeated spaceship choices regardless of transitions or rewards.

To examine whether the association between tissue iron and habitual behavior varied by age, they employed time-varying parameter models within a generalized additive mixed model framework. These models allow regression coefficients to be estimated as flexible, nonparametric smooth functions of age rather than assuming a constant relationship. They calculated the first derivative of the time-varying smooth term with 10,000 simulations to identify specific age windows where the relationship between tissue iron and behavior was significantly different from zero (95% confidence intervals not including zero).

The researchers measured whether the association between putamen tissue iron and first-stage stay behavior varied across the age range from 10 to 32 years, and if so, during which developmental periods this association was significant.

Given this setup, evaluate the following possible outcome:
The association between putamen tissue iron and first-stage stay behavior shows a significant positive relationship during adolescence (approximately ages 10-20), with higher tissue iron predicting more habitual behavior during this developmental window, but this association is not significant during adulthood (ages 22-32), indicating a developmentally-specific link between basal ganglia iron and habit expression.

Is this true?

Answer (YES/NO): NO